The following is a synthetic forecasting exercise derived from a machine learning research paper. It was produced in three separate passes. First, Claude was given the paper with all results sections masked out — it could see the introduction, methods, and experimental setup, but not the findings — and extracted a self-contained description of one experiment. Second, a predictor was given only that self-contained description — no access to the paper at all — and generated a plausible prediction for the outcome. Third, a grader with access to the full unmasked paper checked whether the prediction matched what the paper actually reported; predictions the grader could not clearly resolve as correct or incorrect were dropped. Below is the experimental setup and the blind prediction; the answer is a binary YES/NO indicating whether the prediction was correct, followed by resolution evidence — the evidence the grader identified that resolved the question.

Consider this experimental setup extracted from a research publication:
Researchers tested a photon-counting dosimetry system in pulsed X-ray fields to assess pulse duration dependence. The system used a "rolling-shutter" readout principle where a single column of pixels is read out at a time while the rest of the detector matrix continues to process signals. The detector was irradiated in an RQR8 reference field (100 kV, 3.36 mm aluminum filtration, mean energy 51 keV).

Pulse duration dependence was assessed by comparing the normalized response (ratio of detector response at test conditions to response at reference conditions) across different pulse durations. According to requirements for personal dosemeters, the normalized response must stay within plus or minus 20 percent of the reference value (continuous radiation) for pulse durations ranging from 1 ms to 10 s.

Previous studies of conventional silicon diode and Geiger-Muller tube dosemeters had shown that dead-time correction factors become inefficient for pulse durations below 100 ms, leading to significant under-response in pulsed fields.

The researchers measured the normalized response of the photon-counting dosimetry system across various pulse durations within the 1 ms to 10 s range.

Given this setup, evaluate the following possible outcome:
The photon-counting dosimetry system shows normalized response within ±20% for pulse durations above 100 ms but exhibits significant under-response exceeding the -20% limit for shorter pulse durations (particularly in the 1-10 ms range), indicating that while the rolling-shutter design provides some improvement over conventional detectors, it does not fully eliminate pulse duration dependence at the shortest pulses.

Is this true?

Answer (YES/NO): NO